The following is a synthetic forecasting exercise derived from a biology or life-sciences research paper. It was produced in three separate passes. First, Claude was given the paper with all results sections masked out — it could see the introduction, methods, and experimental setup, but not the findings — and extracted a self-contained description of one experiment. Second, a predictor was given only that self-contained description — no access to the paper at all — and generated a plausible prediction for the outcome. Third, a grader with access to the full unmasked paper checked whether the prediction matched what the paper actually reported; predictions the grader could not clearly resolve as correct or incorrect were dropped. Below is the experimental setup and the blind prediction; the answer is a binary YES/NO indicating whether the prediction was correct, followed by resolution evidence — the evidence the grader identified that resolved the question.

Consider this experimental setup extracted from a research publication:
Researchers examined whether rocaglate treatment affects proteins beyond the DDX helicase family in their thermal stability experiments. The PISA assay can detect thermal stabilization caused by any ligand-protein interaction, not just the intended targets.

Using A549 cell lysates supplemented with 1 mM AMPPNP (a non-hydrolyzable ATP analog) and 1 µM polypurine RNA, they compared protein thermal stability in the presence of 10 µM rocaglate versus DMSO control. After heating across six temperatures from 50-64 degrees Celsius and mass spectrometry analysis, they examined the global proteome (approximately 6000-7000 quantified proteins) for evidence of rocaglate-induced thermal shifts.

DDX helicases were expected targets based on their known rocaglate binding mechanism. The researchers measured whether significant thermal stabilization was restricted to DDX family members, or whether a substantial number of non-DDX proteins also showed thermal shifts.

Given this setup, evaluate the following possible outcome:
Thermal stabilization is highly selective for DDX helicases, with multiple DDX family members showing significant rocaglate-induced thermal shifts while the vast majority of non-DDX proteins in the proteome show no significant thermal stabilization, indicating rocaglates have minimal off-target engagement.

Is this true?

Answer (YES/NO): YES